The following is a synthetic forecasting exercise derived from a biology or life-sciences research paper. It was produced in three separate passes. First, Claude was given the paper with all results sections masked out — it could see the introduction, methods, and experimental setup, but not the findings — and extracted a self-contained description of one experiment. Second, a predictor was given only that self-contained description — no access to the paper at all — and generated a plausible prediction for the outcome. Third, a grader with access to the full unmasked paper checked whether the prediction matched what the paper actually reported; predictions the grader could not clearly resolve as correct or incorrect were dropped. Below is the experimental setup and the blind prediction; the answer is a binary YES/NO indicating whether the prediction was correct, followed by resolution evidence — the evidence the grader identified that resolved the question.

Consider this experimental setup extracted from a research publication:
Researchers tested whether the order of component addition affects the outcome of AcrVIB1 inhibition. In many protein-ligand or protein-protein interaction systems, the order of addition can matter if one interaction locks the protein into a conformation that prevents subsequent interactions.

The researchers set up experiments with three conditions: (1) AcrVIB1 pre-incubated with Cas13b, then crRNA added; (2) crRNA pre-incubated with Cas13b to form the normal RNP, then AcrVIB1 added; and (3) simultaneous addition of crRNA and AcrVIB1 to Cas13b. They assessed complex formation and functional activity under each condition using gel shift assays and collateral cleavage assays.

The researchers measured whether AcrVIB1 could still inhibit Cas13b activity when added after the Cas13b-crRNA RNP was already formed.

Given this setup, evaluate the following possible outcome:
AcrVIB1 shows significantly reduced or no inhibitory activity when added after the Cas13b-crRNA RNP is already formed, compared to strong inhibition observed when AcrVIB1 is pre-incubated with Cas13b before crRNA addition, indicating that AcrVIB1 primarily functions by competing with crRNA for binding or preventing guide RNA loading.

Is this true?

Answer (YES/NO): NO